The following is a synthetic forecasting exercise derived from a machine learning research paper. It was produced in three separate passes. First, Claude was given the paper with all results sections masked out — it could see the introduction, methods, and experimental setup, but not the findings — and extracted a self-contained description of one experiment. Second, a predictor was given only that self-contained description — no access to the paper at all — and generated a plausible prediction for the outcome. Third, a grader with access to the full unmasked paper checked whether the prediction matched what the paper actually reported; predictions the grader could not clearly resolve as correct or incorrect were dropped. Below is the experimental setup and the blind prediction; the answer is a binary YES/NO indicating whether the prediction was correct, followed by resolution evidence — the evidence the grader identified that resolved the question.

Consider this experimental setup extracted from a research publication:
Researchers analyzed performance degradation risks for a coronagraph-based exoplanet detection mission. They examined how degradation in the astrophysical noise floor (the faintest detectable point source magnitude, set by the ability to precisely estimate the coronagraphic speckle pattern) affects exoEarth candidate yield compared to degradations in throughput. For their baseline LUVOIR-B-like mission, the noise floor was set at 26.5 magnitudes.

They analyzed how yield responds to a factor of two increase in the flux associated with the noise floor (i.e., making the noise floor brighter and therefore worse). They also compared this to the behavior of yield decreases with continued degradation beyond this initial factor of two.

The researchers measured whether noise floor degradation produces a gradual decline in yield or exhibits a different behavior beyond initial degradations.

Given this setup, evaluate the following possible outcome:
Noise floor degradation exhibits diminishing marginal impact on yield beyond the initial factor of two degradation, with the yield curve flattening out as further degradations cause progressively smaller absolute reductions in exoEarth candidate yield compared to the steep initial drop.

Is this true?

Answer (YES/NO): NO